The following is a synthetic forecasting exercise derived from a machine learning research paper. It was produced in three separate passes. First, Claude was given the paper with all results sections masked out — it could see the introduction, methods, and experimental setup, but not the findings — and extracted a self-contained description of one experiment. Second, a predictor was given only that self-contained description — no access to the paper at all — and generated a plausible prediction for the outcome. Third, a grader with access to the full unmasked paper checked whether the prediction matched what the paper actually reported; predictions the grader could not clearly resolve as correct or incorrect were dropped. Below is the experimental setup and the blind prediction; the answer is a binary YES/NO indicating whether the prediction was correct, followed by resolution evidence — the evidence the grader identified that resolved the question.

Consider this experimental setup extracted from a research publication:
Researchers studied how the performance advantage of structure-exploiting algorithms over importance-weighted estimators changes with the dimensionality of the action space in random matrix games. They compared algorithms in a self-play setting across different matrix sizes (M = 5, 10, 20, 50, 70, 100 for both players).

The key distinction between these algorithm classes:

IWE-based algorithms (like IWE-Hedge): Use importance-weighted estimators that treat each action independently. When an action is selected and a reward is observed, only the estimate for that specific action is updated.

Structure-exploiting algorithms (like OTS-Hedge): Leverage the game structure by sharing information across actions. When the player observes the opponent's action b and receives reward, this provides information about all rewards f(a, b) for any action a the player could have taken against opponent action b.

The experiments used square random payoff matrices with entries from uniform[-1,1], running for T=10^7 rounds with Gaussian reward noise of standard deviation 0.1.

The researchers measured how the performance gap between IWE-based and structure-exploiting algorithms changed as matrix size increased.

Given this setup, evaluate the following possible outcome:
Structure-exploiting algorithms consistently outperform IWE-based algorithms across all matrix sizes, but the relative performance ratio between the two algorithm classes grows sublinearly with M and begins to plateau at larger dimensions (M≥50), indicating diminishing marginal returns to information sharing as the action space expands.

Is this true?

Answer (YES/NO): NO